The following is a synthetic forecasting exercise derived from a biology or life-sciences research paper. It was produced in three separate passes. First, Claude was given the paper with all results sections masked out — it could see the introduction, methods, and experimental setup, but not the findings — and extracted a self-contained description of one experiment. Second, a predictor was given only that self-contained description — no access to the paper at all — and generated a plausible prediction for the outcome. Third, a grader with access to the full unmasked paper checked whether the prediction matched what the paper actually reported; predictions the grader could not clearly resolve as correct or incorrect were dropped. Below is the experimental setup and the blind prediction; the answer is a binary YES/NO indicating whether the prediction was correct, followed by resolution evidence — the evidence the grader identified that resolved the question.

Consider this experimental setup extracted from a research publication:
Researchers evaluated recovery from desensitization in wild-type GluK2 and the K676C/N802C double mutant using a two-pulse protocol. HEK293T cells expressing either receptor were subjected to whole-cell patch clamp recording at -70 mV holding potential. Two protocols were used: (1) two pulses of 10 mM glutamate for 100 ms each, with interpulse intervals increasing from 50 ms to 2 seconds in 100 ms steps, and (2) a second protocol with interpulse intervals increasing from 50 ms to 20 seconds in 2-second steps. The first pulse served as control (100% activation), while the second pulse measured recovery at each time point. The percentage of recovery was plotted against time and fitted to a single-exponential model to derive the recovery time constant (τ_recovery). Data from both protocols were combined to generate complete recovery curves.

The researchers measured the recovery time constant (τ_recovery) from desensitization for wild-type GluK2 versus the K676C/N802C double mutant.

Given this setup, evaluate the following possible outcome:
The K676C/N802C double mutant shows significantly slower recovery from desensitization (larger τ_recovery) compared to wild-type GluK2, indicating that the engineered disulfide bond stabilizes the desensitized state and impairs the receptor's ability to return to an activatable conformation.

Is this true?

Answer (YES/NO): NO